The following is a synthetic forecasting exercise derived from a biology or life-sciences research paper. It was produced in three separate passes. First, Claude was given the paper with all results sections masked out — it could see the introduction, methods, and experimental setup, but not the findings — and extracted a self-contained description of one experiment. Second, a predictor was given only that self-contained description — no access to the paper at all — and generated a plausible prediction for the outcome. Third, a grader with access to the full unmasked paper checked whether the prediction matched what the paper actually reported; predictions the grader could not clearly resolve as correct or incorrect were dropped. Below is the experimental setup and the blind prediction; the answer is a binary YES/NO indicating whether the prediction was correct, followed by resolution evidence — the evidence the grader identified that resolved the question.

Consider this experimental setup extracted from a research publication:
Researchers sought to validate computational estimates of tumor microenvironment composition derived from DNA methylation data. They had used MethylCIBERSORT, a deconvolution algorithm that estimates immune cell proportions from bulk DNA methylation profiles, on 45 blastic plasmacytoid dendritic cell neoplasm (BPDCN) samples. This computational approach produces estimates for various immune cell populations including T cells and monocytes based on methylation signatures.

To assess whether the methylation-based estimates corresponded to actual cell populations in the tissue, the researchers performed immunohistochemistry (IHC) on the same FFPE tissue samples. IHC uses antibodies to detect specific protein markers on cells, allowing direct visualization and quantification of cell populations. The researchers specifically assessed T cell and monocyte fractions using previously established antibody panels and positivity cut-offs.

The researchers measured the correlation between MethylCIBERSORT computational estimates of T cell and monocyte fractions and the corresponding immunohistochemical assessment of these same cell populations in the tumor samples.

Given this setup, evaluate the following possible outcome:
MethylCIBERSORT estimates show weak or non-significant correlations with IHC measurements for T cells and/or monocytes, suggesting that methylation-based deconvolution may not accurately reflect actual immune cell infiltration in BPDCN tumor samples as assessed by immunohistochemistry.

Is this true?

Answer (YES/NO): NO